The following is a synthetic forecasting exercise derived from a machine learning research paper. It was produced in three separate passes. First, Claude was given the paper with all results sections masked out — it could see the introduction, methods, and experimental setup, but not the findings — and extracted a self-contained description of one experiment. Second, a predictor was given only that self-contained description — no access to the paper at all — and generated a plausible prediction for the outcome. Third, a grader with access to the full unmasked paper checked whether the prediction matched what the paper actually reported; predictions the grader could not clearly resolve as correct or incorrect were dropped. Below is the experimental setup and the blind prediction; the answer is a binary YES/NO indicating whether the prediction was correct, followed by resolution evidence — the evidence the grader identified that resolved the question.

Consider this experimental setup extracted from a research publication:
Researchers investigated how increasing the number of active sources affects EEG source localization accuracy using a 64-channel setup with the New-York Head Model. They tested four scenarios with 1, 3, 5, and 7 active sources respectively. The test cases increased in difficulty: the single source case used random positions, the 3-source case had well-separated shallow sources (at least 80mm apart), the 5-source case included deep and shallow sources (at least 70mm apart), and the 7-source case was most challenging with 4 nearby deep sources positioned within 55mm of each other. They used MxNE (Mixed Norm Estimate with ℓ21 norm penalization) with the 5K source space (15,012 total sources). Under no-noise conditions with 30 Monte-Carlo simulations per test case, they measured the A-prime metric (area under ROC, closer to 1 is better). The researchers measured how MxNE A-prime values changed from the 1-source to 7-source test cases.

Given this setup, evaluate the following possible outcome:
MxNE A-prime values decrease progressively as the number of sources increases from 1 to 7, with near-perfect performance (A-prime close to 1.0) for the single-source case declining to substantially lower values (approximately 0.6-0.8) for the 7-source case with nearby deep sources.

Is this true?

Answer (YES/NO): NO